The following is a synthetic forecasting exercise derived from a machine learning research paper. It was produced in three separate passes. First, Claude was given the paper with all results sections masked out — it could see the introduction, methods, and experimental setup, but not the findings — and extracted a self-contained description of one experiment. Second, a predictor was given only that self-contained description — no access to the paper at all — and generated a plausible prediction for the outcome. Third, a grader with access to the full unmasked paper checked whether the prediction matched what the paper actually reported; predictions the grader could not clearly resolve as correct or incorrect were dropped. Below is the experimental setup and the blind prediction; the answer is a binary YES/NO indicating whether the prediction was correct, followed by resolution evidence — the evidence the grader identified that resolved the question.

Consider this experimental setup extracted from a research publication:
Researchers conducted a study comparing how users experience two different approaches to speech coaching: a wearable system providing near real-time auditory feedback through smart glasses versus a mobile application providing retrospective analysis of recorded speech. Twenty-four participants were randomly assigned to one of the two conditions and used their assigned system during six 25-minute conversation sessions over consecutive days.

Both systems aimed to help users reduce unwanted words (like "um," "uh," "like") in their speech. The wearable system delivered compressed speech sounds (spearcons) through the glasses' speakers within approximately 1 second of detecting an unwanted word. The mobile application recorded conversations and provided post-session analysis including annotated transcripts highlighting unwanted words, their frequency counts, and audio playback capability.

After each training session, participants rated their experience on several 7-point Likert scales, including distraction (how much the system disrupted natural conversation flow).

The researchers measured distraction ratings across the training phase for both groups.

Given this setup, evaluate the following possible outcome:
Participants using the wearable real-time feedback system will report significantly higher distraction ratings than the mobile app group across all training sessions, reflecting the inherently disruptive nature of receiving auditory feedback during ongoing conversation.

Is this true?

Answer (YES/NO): YES